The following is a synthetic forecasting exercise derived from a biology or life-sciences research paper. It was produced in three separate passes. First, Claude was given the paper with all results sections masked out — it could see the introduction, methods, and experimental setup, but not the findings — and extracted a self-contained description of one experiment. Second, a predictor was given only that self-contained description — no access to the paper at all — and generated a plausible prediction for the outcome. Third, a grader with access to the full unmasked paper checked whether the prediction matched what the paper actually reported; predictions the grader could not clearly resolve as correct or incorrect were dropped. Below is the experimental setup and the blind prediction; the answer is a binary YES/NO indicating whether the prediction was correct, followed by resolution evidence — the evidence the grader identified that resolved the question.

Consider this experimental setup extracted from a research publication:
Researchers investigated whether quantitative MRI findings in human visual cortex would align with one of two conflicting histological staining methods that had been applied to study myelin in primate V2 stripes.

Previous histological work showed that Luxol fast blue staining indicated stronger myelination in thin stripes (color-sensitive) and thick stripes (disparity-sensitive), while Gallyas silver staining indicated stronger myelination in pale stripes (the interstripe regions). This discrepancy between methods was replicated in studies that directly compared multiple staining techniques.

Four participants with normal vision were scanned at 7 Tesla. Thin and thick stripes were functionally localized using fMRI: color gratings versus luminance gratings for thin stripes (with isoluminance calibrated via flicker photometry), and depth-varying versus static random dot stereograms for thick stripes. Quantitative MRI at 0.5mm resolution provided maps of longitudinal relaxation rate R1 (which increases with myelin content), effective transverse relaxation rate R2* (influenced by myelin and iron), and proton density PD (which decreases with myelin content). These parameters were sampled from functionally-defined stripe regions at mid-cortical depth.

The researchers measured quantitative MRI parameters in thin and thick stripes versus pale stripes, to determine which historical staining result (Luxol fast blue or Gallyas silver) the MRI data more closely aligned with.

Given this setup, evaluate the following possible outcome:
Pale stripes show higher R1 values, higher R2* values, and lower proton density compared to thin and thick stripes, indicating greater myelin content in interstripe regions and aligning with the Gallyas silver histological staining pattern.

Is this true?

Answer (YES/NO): NO